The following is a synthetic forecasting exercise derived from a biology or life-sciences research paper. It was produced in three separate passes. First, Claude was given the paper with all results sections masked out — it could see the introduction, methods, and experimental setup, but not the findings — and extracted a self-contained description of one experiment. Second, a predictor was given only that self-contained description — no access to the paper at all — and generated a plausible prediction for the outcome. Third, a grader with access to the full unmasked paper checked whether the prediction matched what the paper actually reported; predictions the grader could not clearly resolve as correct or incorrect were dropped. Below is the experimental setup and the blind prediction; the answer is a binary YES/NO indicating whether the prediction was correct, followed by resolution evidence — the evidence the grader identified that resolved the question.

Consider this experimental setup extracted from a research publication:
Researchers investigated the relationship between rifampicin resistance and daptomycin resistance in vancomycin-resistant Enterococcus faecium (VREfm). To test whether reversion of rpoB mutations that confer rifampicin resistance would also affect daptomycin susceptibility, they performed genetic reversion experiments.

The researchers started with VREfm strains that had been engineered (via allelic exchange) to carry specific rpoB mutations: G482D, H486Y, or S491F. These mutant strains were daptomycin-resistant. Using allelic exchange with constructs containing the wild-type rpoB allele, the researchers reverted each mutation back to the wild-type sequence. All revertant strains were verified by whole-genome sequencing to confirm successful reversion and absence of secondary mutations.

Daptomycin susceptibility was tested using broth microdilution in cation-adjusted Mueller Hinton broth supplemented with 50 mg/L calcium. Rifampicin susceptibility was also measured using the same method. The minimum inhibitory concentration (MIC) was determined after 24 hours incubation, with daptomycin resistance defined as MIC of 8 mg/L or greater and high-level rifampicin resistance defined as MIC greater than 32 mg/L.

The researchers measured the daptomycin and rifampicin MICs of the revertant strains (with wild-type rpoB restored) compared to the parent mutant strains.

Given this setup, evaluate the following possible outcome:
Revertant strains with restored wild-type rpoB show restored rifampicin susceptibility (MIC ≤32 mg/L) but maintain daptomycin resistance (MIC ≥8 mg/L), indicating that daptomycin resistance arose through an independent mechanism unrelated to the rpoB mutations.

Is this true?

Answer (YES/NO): NO